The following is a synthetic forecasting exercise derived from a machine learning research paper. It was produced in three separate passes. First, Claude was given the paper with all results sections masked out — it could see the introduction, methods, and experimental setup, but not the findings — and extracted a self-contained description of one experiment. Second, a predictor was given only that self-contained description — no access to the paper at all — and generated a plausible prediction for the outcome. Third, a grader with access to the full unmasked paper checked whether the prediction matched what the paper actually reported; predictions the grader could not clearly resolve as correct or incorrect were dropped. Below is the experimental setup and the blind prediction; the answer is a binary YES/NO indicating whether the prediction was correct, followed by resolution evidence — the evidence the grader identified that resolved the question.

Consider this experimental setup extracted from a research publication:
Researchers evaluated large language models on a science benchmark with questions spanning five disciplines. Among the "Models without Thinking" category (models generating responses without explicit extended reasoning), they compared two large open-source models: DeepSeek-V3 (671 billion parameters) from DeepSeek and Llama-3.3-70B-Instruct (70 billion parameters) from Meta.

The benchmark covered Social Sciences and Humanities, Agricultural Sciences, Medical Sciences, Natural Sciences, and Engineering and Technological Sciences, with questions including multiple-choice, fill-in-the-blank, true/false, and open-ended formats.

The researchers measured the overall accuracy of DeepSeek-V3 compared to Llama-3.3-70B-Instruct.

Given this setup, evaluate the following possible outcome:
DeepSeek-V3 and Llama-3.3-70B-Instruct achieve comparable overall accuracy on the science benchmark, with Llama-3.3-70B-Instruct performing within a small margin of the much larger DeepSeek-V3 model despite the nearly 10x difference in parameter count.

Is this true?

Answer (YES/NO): NO